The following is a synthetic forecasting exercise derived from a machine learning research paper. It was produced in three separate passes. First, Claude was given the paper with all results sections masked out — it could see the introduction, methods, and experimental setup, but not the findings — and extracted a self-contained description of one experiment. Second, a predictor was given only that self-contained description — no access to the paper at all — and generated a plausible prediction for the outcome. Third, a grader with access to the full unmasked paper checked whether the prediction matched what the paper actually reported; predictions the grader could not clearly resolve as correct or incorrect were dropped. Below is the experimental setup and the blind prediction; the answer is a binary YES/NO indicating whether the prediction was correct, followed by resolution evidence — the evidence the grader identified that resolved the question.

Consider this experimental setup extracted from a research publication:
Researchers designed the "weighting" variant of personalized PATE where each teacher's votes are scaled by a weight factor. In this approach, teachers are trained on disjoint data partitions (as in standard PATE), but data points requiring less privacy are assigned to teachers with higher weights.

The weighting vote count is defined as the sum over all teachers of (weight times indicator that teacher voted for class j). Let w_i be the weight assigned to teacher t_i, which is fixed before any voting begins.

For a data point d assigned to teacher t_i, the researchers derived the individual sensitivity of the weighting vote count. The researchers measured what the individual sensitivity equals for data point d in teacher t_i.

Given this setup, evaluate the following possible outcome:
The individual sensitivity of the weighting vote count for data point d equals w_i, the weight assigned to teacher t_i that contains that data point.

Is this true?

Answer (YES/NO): YES